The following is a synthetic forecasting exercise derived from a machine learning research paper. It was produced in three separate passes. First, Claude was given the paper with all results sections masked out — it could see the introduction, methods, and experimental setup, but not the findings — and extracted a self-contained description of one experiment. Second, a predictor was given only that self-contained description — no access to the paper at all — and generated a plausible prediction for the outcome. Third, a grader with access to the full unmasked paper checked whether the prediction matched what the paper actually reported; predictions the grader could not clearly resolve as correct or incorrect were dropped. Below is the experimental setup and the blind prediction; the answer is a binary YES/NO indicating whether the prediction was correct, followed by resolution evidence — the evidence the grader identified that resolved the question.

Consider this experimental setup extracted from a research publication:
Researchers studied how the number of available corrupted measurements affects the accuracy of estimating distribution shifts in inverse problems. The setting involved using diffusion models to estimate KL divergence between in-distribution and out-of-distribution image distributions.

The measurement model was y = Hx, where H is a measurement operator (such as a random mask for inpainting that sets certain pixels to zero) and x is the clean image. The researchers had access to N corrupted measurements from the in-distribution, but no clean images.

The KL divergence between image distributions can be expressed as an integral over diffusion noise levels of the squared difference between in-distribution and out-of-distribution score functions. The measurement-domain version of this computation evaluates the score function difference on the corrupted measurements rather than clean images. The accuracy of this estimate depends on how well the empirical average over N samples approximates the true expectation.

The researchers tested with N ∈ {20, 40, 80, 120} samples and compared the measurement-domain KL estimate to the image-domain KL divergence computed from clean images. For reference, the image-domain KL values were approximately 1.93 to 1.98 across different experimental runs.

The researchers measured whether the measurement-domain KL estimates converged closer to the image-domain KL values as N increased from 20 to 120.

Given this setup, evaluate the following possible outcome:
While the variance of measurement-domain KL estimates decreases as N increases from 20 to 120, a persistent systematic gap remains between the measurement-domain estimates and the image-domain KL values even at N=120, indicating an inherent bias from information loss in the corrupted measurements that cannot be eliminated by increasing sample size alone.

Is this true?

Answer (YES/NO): NO